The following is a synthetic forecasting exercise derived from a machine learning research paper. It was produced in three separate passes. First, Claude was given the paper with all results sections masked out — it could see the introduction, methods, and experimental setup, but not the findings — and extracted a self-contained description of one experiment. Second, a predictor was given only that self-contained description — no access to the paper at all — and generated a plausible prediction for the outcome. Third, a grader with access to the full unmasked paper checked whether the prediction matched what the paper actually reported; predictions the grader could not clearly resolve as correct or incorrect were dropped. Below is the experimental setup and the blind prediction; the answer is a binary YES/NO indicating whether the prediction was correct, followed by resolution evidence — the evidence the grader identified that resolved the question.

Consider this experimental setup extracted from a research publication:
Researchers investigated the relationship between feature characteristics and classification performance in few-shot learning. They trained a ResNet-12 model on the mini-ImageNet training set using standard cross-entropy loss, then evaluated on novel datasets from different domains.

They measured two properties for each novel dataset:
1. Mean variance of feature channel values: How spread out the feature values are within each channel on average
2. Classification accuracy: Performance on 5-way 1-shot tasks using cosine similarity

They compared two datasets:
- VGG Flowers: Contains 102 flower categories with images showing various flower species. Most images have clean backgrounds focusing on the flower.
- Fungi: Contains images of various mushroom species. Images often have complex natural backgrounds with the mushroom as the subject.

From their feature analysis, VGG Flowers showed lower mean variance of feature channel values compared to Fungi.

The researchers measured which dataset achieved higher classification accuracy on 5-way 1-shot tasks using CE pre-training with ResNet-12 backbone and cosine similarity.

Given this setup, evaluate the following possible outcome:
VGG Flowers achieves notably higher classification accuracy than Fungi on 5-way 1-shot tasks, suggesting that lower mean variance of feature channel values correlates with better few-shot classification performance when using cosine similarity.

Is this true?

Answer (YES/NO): YES